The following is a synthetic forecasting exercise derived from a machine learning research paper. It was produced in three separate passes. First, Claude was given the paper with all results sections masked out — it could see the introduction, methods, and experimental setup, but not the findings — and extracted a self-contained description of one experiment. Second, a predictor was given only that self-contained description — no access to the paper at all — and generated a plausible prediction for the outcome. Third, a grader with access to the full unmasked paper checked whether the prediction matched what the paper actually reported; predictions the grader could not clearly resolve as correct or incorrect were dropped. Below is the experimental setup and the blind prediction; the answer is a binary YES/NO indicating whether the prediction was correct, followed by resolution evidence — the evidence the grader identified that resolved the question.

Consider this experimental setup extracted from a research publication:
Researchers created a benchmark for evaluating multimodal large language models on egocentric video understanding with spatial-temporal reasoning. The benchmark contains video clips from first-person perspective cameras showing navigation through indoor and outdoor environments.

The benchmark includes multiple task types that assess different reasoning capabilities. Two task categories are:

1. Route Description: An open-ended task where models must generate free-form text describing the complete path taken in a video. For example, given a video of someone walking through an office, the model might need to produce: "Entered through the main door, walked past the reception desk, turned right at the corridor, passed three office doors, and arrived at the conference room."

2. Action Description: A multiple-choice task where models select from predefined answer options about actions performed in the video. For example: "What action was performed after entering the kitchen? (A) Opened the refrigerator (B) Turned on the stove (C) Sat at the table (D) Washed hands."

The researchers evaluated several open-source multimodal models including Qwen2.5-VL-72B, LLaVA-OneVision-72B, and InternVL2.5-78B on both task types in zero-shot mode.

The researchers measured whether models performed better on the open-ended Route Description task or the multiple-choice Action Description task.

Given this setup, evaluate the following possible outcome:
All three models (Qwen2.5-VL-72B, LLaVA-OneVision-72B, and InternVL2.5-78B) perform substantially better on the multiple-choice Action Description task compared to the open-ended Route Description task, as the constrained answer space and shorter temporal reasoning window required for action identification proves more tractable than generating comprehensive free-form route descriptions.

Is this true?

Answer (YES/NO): YES